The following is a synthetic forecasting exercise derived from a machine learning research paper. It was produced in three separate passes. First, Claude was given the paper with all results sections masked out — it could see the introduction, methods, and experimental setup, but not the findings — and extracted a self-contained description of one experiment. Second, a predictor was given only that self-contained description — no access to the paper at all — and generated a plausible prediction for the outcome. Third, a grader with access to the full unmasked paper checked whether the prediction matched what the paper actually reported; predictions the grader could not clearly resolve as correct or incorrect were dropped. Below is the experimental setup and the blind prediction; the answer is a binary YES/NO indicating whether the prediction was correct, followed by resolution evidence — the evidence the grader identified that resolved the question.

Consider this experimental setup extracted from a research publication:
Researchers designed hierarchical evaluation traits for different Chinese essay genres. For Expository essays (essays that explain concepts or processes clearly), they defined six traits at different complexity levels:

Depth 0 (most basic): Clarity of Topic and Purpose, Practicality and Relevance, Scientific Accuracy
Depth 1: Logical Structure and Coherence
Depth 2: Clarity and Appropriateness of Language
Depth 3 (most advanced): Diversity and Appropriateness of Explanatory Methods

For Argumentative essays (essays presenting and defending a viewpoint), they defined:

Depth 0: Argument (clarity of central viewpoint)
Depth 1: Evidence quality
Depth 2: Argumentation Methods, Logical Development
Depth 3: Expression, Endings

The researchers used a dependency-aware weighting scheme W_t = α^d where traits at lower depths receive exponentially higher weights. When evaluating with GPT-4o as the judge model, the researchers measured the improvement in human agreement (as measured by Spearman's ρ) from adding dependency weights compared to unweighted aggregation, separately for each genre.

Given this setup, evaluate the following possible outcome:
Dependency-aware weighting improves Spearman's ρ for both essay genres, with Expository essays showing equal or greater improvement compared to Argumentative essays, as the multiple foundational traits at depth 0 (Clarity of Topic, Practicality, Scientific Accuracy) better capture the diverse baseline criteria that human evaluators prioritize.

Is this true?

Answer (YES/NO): YES